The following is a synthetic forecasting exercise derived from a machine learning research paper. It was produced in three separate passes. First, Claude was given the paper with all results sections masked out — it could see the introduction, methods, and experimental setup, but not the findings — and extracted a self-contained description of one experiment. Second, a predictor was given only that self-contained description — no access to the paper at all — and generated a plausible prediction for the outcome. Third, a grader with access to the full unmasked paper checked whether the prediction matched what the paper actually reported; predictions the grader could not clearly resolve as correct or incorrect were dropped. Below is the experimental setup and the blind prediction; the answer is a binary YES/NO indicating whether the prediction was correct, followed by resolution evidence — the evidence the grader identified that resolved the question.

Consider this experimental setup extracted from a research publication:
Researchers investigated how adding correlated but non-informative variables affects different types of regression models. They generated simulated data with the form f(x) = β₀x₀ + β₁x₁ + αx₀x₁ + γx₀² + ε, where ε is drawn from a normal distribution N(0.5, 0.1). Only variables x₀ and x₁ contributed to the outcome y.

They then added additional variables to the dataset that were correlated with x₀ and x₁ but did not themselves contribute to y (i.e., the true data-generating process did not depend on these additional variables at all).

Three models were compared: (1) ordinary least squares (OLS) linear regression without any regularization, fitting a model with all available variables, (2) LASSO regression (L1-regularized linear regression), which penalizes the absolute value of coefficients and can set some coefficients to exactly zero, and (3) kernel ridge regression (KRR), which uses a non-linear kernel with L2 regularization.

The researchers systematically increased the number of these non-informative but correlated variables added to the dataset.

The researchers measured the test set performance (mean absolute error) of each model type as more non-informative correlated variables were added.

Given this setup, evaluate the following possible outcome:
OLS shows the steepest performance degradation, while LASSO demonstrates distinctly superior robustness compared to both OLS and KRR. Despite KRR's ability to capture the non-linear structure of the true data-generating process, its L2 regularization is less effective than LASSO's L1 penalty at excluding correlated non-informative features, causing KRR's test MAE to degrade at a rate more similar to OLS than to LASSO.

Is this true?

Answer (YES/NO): NO